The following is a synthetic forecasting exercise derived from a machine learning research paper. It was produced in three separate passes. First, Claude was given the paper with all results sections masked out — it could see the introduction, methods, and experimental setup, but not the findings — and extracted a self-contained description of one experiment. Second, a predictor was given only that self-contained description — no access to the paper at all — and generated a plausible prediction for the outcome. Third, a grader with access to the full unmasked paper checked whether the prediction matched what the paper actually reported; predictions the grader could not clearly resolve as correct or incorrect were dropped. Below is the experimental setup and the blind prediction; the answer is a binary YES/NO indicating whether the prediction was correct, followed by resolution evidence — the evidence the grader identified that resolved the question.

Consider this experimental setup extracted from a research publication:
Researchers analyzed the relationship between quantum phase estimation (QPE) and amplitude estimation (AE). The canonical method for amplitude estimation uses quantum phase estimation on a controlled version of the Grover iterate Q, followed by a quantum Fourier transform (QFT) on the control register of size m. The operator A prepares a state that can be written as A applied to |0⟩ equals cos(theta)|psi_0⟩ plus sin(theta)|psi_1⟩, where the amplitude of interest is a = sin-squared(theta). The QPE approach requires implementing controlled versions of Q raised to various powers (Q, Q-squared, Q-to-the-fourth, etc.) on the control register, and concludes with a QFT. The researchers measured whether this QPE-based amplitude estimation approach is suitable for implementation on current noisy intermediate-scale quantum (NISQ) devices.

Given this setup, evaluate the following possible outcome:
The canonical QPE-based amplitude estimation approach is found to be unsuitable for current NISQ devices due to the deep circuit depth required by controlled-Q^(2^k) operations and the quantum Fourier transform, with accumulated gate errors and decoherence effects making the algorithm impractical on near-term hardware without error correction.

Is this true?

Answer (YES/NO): YES